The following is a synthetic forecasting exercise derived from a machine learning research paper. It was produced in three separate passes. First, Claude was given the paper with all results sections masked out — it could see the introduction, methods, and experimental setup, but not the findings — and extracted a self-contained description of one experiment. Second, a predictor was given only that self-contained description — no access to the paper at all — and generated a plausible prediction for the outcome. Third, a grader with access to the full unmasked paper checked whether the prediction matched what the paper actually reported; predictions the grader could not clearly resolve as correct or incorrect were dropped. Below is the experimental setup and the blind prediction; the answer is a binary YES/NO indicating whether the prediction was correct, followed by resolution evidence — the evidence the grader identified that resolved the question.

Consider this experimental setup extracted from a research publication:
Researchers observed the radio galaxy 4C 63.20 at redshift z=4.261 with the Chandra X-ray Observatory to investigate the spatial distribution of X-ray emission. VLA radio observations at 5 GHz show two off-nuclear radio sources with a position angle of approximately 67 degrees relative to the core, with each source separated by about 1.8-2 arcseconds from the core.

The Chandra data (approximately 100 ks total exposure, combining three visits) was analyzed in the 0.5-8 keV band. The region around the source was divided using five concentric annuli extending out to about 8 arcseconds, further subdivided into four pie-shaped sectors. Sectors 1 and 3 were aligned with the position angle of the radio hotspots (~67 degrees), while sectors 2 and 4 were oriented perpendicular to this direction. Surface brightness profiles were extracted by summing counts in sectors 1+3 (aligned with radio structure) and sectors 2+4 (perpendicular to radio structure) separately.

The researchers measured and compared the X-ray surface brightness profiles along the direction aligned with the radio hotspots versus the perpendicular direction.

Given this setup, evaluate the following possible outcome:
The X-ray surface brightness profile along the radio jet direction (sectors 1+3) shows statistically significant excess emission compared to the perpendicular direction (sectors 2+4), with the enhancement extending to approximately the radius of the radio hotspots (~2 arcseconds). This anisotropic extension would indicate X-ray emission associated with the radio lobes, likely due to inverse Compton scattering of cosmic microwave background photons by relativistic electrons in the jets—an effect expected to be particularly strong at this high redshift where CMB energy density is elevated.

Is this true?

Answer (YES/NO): YES